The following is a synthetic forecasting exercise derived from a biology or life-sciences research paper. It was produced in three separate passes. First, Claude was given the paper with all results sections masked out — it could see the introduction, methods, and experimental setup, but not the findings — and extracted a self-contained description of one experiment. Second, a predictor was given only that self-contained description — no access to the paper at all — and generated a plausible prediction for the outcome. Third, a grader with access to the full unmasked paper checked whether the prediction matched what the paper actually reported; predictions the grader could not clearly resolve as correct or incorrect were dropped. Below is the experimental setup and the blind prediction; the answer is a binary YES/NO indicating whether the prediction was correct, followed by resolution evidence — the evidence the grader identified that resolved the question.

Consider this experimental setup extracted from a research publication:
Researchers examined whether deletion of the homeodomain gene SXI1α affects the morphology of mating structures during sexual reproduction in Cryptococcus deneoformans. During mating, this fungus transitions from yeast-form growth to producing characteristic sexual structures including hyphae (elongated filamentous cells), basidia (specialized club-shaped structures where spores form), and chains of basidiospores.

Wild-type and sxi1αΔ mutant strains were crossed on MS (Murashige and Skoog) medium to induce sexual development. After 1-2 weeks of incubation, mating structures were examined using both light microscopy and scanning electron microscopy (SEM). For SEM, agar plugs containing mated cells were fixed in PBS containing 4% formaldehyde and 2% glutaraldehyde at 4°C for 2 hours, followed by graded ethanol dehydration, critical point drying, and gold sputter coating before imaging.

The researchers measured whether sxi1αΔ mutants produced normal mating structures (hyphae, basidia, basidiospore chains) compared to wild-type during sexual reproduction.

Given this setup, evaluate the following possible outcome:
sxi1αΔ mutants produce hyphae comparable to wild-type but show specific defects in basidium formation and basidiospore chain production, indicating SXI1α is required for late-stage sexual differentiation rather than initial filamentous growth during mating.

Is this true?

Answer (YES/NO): NO